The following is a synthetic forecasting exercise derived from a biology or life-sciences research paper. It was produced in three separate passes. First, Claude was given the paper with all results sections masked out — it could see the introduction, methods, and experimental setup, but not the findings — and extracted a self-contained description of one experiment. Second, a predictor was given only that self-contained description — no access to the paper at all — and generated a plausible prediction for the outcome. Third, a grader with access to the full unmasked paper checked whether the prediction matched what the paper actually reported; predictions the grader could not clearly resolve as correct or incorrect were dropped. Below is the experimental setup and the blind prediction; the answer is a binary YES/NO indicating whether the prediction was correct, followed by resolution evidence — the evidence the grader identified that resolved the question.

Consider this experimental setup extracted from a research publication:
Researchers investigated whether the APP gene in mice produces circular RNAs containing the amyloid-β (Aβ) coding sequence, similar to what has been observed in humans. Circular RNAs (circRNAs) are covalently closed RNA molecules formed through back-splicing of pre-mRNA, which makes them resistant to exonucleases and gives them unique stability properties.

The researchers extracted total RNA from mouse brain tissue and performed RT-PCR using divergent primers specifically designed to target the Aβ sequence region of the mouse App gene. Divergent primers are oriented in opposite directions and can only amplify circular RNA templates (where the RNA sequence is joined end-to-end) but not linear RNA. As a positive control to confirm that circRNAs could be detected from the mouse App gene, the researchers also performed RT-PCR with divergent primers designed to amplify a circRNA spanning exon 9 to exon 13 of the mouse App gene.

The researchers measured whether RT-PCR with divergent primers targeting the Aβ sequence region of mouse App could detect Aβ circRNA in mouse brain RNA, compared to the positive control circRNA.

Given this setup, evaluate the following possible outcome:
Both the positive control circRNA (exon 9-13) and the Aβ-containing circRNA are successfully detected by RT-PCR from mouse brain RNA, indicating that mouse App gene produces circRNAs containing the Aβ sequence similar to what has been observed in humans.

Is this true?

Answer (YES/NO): NO